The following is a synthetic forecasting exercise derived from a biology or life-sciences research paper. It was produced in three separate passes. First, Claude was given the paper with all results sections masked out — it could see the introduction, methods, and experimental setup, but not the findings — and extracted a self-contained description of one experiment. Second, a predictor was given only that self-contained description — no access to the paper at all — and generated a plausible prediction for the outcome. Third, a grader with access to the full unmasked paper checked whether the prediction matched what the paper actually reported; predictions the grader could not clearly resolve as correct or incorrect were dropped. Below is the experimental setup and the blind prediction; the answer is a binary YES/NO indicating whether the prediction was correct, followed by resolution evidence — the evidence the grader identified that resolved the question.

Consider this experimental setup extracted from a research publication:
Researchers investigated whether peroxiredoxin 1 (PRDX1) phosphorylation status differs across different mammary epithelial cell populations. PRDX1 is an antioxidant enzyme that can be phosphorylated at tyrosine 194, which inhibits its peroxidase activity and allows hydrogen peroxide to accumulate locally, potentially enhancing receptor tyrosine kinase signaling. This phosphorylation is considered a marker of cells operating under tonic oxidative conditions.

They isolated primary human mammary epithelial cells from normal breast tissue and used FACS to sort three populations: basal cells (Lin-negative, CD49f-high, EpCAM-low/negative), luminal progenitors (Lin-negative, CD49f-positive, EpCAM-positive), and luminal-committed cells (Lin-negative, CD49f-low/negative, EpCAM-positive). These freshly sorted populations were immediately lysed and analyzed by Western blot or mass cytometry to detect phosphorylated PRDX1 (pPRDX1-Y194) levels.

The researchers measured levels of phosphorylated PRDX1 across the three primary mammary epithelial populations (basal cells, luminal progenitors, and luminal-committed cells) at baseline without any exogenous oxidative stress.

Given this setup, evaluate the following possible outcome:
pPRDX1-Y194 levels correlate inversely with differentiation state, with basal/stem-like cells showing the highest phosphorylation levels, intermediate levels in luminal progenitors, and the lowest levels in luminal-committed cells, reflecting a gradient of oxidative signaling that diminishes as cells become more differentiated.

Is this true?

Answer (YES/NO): NO